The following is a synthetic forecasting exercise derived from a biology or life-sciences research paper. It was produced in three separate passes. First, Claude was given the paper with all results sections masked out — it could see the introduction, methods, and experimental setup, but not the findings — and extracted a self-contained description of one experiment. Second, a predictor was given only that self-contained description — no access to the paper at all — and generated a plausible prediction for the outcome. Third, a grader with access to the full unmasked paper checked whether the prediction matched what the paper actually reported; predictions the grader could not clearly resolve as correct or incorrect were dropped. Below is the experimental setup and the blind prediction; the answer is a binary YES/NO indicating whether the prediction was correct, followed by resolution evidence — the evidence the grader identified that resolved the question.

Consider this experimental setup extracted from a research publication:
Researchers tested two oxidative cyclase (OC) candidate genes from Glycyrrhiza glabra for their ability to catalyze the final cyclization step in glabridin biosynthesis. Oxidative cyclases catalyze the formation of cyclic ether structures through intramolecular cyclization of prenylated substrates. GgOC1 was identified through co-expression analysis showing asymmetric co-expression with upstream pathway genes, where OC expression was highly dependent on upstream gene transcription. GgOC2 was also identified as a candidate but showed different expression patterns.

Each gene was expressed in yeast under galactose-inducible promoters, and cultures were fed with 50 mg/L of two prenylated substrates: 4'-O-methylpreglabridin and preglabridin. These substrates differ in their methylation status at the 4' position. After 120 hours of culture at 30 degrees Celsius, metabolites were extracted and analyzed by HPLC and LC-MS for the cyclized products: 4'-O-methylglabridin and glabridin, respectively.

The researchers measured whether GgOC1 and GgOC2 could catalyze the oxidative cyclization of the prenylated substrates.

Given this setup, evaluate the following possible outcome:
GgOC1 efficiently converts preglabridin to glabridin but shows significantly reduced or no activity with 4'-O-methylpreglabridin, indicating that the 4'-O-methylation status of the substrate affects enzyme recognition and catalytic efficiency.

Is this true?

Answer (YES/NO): NO